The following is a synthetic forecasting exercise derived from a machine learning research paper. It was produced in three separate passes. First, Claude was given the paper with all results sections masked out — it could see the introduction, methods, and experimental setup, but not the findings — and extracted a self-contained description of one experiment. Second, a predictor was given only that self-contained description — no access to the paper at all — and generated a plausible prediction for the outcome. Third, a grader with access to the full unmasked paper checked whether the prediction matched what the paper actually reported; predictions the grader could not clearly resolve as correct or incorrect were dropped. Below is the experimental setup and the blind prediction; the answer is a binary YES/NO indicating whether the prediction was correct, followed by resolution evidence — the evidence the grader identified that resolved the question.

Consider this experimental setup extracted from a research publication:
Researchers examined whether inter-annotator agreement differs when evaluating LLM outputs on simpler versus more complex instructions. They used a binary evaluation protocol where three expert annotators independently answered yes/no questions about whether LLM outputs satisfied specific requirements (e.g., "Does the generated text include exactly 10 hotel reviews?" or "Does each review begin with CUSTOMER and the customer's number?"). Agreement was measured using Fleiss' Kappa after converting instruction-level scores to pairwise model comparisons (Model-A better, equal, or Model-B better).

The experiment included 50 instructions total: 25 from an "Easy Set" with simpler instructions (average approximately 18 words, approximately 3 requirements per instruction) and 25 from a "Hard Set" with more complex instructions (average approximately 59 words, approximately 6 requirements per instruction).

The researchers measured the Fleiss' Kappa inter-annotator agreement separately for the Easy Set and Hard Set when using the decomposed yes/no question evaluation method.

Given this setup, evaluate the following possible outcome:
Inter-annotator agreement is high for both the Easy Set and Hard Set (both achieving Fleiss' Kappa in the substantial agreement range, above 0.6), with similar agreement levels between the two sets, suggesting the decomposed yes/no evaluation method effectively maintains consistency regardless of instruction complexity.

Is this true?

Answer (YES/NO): NO